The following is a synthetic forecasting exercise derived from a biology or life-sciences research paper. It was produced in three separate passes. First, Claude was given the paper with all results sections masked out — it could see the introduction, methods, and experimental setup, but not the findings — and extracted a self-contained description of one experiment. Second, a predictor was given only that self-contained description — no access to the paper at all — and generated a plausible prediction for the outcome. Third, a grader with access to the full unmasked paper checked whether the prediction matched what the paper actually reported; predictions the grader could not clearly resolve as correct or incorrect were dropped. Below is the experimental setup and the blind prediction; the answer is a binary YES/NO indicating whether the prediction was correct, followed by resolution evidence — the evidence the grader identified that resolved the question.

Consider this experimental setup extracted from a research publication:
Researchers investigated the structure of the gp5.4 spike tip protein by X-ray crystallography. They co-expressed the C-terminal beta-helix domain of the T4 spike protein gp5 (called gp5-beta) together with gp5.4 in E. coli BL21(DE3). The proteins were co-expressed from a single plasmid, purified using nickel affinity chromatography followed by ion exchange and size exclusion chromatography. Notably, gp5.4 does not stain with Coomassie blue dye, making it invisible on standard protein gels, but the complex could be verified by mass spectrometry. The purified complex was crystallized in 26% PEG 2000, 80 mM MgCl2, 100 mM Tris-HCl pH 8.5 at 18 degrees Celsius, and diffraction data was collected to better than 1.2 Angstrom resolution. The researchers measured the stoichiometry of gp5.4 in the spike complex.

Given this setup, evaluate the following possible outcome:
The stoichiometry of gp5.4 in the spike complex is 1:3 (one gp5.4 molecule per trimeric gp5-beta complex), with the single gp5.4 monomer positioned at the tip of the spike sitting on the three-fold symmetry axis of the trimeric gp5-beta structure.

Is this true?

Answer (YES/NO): YES